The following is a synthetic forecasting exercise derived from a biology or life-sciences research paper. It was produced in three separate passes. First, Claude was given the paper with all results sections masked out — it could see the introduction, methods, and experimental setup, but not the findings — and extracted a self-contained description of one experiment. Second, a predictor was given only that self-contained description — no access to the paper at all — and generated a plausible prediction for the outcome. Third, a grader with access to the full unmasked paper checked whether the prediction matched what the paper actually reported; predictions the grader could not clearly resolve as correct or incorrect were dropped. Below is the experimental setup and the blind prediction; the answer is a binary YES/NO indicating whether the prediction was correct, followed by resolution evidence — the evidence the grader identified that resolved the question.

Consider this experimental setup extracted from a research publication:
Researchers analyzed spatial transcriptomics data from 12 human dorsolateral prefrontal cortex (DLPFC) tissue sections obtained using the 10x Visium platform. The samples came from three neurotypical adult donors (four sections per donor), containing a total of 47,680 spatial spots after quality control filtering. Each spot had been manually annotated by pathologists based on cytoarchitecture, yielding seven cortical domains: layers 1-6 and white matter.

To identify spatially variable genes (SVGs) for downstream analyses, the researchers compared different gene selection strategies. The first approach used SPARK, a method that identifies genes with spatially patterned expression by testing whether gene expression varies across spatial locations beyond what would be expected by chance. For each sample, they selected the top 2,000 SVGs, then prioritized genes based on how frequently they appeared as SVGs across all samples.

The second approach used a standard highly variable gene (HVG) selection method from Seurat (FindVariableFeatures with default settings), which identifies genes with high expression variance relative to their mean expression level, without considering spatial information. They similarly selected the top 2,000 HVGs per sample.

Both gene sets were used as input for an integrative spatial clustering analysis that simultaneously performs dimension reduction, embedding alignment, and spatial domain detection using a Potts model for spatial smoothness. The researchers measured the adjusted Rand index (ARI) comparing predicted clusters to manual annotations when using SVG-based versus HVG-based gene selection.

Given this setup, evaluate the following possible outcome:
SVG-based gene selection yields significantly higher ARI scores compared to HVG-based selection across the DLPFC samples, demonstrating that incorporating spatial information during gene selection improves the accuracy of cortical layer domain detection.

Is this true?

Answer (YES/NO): NO